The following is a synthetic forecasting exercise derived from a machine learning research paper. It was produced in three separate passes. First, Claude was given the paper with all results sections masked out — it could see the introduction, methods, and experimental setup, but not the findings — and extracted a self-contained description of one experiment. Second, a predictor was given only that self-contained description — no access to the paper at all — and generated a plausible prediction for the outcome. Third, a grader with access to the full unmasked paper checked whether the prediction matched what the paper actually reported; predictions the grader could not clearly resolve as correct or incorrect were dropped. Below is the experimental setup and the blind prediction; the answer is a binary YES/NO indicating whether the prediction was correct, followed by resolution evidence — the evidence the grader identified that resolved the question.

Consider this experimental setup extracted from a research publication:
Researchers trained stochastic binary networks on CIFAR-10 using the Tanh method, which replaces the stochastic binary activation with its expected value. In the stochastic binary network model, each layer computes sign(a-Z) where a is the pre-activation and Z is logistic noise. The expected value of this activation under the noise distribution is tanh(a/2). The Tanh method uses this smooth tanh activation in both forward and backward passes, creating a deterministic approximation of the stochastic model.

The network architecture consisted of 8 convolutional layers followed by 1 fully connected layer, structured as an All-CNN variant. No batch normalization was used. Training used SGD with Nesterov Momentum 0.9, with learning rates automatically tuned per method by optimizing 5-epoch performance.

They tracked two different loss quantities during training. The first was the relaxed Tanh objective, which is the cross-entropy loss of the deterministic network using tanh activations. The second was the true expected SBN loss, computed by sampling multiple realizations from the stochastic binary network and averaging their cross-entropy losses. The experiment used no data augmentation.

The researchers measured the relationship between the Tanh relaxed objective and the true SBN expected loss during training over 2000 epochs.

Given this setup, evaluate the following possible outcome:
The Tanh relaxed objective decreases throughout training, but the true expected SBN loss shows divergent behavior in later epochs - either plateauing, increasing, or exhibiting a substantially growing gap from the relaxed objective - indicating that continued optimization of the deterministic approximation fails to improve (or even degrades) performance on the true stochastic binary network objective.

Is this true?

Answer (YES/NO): YES